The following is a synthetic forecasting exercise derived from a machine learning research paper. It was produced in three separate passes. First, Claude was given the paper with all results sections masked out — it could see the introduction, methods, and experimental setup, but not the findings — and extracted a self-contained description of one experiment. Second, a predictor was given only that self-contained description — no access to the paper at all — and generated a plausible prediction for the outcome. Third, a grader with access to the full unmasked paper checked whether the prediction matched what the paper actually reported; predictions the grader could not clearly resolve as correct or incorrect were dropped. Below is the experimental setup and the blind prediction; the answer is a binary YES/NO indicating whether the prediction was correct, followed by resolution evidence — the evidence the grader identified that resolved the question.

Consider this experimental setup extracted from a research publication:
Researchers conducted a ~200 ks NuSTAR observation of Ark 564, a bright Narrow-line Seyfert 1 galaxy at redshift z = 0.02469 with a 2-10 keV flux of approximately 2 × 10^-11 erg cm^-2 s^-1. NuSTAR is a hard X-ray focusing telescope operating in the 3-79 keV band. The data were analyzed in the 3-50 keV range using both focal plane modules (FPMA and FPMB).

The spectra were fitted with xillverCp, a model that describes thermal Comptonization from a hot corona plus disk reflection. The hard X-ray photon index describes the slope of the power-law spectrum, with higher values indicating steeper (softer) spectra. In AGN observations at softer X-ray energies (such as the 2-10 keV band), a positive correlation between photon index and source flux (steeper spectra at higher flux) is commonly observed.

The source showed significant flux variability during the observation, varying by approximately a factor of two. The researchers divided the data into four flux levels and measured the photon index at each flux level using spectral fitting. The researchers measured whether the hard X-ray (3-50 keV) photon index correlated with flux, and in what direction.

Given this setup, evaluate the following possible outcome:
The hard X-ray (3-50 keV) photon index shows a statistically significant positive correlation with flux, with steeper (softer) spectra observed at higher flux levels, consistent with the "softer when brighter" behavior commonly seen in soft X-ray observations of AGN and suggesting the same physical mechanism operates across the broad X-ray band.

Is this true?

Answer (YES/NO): NO